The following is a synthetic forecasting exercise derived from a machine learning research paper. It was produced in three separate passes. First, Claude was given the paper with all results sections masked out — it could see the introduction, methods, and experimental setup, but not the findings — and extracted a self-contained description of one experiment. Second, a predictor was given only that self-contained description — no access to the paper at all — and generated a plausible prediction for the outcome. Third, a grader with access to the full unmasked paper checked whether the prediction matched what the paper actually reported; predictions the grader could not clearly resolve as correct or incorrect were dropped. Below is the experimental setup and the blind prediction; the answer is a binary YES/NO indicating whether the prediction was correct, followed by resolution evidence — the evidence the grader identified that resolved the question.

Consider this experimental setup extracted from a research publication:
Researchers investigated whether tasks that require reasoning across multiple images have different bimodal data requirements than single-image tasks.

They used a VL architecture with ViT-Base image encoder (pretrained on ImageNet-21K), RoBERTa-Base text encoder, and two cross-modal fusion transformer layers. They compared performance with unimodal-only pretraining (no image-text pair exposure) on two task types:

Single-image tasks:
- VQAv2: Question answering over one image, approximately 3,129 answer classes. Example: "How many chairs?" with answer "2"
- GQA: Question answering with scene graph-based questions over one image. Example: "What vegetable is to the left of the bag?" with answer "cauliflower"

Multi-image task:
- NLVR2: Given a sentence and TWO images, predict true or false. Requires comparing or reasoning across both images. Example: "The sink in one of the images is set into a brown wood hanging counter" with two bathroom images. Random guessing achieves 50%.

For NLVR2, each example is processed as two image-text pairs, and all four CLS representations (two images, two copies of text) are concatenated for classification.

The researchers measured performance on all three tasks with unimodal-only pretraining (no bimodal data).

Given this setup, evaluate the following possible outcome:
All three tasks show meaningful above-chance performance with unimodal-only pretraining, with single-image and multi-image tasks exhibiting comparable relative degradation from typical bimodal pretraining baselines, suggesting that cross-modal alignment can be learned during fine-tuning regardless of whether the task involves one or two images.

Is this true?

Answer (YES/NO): NO